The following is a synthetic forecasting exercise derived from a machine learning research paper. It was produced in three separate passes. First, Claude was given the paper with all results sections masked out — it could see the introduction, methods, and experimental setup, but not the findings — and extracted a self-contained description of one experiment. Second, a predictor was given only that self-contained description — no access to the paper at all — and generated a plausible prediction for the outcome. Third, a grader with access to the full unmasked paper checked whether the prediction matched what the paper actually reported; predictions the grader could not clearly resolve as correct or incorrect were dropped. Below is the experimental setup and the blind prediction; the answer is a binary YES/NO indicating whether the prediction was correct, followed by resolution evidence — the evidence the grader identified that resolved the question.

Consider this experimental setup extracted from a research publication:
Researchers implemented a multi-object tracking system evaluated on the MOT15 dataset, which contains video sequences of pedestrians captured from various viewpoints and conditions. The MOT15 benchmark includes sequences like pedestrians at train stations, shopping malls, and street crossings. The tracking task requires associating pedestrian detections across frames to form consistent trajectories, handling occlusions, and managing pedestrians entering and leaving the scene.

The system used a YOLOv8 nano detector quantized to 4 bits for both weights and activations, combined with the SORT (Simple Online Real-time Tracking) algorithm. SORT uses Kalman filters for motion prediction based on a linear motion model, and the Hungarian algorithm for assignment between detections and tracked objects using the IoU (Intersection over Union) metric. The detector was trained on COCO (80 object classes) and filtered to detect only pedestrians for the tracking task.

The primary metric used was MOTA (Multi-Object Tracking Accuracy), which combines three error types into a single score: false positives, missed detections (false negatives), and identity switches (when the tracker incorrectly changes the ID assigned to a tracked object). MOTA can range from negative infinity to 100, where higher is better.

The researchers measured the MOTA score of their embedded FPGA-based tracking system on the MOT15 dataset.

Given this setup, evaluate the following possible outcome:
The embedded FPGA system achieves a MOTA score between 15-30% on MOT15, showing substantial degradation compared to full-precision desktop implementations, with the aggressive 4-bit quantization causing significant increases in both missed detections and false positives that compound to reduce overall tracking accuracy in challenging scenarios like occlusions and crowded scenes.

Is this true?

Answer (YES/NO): NO